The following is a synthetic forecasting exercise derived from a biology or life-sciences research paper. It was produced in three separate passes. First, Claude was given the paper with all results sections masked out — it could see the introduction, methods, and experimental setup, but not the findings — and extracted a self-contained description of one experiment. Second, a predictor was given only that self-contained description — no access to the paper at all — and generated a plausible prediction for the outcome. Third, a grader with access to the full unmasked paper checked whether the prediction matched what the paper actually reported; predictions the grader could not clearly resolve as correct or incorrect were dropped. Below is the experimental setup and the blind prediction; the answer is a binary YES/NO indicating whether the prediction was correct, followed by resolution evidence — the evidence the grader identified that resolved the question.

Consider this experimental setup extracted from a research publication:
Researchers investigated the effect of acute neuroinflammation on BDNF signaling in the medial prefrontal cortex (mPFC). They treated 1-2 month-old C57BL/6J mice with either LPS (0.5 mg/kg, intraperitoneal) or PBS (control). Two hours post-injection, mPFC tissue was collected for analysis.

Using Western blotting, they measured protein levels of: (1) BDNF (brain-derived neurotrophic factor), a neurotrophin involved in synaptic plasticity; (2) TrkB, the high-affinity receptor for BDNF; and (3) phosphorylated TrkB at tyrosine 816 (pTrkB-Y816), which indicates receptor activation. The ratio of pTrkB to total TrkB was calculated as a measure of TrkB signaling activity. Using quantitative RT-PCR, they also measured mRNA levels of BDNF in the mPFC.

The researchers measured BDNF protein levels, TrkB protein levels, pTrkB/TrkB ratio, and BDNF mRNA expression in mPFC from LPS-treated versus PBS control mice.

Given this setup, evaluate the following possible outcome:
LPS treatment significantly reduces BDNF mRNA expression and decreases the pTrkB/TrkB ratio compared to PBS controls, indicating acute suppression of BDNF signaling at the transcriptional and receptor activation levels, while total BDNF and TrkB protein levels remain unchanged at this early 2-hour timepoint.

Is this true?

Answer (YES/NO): NO